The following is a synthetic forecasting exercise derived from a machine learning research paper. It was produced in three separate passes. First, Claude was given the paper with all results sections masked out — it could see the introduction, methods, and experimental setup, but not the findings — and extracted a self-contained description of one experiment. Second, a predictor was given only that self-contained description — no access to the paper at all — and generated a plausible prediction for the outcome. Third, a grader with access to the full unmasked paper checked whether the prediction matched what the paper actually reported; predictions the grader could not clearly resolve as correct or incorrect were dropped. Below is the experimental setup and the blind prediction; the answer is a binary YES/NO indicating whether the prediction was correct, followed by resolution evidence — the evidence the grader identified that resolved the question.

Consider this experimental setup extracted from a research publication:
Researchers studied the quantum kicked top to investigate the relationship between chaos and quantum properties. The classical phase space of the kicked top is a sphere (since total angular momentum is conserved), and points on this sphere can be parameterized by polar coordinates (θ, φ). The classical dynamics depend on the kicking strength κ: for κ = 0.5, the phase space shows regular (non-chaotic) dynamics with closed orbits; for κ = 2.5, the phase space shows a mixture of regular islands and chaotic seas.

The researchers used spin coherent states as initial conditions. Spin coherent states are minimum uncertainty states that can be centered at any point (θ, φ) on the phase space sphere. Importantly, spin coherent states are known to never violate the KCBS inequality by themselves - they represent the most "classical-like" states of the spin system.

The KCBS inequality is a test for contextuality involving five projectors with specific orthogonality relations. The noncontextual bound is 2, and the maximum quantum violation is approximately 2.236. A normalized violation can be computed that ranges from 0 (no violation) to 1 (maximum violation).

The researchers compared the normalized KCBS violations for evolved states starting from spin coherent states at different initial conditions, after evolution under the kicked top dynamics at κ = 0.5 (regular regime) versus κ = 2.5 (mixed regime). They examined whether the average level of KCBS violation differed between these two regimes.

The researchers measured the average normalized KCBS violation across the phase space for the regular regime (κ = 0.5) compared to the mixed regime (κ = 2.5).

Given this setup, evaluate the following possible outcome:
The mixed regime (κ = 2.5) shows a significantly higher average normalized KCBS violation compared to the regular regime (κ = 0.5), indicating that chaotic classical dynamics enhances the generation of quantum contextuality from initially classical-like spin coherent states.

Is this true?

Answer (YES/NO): YES